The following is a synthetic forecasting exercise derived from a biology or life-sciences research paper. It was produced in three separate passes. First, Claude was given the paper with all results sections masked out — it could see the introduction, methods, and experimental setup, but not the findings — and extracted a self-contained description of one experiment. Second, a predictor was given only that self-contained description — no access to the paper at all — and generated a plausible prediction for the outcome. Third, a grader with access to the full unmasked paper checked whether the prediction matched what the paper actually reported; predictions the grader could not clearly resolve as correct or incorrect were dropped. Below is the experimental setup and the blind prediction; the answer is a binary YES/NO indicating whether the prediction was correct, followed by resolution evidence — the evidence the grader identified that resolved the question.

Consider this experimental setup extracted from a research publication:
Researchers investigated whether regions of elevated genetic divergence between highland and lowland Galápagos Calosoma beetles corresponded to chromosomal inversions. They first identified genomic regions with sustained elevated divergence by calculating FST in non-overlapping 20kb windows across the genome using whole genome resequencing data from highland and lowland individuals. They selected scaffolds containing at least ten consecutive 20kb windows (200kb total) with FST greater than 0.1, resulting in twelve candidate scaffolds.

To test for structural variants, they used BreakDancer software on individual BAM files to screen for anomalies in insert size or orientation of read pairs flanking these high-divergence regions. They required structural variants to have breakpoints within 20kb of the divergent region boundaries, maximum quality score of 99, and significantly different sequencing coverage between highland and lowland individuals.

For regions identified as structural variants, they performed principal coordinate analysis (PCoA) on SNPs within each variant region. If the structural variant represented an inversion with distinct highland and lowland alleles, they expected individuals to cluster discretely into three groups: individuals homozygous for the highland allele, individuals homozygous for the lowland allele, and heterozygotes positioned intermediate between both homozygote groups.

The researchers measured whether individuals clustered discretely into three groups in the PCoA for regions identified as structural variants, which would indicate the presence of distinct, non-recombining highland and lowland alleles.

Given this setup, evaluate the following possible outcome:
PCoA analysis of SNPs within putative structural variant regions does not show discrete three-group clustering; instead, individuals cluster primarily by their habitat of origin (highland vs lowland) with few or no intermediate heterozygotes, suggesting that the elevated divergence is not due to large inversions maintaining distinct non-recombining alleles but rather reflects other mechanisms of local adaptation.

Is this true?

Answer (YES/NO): NO